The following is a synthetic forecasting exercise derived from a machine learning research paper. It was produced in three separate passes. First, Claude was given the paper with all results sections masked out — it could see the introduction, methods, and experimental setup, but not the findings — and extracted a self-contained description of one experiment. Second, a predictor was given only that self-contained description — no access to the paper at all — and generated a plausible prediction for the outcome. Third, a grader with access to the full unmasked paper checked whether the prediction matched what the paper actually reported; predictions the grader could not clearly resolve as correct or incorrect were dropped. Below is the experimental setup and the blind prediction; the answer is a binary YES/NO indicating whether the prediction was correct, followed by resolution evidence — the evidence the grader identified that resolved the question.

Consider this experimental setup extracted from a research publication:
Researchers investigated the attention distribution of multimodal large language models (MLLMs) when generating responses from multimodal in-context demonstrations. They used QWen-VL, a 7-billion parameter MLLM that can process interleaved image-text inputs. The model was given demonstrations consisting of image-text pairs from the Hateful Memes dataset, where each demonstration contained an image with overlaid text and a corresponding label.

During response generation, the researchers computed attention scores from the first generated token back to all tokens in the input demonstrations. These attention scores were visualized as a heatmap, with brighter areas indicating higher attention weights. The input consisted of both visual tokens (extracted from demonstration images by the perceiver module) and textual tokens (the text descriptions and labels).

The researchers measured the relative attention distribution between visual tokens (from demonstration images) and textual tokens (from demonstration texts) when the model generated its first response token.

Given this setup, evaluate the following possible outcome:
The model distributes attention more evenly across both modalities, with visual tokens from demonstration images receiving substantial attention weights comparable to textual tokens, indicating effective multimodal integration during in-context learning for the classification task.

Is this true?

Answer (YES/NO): NO